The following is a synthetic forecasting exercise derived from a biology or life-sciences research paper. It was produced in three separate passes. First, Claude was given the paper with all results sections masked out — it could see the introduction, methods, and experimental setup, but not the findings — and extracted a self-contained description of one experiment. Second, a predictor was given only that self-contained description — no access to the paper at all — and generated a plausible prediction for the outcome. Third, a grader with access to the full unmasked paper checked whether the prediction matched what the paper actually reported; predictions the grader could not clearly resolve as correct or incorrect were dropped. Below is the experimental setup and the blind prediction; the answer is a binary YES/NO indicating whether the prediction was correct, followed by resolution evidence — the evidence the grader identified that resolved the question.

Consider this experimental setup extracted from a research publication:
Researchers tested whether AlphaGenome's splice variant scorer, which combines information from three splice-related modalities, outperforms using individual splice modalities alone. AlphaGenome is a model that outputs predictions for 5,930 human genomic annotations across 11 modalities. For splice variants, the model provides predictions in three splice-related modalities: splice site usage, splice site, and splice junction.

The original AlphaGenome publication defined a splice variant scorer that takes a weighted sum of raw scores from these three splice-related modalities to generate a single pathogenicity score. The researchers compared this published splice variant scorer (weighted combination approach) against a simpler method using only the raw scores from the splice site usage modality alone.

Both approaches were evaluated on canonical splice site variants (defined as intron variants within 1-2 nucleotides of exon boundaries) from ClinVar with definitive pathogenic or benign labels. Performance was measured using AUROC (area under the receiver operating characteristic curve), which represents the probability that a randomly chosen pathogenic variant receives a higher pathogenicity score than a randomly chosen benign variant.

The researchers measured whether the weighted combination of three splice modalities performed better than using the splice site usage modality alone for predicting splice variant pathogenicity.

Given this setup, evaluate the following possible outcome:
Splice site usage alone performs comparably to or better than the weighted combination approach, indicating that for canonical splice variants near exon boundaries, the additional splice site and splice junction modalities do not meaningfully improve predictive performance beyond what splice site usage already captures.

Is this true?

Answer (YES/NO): YES